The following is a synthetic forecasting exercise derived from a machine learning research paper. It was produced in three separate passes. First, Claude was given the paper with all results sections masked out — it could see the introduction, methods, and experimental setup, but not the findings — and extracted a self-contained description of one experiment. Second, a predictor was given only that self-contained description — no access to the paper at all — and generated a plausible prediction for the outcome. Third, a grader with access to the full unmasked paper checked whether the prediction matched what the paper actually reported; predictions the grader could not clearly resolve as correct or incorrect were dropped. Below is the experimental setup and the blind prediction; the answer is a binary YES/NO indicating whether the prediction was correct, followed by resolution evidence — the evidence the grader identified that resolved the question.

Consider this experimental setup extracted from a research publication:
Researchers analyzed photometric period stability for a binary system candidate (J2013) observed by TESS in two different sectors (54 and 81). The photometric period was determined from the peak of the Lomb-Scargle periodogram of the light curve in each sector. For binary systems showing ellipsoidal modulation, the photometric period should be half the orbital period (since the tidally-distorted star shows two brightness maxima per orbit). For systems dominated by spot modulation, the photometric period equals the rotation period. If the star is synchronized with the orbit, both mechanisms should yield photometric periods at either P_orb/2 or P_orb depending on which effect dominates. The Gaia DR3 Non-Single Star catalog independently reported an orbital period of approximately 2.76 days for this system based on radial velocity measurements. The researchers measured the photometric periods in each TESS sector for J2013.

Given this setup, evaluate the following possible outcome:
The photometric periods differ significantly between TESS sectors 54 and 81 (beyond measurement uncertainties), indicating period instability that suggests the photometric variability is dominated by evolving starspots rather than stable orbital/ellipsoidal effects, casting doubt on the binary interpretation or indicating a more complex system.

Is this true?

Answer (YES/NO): NO